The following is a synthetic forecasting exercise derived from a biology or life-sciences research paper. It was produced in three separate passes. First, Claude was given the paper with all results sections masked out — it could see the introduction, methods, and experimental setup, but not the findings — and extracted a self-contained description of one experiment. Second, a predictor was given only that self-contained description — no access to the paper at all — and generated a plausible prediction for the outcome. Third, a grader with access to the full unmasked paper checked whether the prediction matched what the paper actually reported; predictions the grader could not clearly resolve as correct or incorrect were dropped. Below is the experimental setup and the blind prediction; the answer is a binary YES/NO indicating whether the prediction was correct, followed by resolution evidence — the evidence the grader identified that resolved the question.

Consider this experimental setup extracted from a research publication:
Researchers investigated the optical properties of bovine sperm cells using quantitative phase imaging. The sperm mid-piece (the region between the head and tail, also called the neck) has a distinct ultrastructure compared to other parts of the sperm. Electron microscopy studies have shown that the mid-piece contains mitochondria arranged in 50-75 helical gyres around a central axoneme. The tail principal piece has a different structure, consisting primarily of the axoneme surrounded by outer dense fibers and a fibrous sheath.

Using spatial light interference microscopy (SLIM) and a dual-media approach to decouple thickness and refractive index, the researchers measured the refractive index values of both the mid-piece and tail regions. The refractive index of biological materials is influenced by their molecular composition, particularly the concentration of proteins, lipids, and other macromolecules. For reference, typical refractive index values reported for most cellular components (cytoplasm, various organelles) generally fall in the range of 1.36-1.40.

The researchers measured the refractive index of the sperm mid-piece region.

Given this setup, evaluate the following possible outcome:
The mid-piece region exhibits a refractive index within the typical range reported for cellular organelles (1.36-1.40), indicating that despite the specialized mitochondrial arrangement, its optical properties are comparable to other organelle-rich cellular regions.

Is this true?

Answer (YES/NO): NO